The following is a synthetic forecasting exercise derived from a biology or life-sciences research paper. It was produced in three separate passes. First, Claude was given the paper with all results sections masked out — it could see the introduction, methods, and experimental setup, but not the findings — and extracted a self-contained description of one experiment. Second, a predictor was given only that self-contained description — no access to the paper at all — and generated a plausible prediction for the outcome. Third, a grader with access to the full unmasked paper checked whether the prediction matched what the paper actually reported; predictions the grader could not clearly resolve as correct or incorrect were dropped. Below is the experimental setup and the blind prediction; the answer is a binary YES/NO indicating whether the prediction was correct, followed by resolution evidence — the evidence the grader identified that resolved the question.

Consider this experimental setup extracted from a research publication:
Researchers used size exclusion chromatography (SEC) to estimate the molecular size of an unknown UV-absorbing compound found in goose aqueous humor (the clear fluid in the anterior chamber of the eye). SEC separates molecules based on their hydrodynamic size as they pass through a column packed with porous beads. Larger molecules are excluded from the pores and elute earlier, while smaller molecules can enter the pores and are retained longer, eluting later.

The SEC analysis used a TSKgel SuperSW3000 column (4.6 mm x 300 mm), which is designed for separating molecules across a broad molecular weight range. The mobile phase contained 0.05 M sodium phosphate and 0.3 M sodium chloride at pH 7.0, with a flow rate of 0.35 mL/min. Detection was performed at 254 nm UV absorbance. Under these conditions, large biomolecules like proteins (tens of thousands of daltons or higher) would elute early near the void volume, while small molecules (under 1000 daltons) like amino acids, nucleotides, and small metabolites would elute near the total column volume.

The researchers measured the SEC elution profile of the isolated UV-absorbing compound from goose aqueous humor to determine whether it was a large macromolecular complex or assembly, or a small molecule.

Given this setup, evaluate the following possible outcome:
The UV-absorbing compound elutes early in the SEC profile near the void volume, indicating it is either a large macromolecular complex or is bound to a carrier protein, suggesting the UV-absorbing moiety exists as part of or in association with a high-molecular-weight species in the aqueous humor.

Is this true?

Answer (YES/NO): NO